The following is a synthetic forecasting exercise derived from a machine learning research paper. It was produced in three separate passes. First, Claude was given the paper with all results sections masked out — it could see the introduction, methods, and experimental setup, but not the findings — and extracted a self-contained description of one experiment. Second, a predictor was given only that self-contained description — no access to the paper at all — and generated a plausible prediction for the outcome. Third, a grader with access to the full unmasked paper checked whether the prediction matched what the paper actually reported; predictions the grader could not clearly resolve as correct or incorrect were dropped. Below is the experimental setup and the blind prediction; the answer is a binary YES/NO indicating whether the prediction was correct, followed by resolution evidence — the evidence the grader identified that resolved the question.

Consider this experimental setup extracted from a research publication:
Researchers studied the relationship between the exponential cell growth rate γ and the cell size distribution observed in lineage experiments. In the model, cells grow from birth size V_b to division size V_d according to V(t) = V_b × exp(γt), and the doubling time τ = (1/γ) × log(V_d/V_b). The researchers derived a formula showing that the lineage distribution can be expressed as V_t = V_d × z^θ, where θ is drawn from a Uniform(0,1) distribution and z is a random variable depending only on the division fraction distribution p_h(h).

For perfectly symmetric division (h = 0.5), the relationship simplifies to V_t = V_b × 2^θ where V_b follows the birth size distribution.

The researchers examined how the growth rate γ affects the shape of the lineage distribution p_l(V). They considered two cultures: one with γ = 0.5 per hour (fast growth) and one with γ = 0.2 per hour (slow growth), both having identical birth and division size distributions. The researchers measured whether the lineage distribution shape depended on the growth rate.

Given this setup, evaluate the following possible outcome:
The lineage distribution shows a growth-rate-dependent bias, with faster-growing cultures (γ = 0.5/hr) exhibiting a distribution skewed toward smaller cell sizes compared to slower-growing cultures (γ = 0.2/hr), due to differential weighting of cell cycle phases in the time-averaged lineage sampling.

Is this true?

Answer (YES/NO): NO